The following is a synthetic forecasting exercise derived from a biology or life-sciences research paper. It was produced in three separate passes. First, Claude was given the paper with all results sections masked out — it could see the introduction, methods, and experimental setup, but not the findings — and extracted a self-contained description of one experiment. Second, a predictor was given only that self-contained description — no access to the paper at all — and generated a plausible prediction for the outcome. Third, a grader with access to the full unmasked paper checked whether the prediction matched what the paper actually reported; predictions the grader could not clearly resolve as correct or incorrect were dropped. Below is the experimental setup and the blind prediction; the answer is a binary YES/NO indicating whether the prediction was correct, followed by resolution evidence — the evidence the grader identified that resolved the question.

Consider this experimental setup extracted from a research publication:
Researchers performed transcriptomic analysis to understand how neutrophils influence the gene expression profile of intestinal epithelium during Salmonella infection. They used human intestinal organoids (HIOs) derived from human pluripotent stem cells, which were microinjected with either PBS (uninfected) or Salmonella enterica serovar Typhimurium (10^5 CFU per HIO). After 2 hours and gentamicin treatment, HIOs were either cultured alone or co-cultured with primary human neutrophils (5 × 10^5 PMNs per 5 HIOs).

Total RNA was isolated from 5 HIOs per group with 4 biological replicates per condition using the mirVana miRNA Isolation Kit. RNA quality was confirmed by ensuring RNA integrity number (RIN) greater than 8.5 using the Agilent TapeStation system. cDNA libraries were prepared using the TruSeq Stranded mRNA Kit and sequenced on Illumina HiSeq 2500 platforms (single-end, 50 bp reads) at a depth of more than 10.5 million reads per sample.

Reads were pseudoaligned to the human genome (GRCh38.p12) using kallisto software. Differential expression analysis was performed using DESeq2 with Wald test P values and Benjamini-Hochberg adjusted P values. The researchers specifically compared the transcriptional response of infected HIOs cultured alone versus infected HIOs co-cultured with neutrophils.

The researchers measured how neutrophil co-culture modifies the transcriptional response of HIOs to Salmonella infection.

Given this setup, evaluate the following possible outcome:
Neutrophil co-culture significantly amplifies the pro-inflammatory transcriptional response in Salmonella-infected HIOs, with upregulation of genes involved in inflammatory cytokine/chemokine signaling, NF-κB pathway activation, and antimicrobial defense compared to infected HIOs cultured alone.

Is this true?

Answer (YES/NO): NO